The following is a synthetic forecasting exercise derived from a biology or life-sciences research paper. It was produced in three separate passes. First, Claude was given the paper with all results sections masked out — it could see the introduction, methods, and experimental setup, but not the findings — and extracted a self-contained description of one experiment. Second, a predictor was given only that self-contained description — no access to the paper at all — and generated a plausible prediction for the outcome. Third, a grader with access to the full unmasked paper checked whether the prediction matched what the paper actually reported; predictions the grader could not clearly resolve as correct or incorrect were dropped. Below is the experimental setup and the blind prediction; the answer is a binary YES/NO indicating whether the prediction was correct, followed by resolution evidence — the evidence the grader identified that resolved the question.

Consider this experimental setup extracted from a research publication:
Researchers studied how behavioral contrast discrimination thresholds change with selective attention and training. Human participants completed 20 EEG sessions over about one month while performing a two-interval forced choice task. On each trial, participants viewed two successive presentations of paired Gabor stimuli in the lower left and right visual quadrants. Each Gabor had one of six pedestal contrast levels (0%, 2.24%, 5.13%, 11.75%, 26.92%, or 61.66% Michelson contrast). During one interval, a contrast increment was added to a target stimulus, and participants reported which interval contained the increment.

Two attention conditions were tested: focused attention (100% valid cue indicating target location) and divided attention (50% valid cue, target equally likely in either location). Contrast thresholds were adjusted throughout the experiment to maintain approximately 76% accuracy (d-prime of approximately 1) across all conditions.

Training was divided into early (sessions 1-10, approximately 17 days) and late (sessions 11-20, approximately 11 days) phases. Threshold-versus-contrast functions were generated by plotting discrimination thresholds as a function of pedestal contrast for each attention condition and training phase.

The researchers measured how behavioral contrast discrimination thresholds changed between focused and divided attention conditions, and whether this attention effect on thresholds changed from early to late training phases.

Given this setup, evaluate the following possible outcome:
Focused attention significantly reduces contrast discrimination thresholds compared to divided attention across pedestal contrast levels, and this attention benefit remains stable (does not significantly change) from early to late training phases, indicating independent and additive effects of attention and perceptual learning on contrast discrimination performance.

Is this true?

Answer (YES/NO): NO